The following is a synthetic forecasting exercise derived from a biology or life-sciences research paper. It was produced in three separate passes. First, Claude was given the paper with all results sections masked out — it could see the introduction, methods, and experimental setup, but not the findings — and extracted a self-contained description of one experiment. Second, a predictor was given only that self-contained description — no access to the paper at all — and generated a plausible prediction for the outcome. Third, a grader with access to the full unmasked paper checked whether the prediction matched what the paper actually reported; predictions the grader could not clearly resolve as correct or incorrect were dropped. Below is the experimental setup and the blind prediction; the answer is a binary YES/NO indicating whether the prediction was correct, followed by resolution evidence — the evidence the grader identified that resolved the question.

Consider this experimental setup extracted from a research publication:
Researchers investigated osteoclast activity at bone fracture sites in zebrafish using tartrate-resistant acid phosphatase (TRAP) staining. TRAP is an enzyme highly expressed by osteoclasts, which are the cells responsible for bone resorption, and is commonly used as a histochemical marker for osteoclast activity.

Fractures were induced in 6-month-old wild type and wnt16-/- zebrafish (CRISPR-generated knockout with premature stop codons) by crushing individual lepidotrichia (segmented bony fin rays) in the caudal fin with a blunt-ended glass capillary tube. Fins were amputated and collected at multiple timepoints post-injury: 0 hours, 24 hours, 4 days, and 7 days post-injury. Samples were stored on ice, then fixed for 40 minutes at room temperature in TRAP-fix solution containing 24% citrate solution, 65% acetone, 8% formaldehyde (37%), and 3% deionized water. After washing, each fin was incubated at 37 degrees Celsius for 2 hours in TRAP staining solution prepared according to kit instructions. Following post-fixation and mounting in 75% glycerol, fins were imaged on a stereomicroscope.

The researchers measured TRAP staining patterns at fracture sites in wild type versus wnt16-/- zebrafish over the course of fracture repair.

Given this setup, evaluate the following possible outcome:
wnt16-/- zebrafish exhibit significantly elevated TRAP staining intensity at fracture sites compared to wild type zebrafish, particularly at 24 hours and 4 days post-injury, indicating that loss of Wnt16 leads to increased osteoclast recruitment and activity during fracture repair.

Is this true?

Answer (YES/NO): NO